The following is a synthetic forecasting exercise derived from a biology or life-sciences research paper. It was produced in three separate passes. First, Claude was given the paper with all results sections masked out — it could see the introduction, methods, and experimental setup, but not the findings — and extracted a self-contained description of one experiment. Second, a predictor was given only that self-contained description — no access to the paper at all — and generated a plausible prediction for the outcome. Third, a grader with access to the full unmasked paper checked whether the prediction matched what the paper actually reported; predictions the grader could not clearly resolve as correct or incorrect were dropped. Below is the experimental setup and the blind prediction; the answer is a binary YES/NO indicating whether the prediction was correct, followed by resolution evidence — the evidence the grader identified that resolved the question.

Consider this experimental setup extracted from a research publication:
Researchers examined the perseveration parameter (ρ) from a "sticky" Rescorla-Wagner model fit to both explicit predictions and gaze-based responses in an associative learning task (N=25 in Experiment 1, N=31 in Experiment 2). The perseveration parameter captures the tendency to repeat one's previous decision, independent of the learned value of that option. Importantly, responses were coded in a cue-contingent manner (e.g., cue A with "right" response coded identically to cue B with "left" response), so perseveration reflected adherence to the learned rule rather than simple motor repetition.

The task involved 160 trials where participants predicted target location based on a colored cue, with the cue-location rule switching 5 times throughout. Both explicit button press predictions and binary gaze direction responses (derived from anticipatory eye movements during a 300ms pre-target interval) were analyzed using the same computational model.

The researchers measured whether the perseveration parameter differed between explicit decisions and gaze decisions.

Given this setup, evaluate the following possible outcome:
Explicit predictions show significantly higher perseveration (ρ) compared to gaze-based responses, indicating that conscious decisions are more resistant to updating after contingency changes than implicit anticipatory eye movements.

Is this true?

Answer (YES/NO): YES